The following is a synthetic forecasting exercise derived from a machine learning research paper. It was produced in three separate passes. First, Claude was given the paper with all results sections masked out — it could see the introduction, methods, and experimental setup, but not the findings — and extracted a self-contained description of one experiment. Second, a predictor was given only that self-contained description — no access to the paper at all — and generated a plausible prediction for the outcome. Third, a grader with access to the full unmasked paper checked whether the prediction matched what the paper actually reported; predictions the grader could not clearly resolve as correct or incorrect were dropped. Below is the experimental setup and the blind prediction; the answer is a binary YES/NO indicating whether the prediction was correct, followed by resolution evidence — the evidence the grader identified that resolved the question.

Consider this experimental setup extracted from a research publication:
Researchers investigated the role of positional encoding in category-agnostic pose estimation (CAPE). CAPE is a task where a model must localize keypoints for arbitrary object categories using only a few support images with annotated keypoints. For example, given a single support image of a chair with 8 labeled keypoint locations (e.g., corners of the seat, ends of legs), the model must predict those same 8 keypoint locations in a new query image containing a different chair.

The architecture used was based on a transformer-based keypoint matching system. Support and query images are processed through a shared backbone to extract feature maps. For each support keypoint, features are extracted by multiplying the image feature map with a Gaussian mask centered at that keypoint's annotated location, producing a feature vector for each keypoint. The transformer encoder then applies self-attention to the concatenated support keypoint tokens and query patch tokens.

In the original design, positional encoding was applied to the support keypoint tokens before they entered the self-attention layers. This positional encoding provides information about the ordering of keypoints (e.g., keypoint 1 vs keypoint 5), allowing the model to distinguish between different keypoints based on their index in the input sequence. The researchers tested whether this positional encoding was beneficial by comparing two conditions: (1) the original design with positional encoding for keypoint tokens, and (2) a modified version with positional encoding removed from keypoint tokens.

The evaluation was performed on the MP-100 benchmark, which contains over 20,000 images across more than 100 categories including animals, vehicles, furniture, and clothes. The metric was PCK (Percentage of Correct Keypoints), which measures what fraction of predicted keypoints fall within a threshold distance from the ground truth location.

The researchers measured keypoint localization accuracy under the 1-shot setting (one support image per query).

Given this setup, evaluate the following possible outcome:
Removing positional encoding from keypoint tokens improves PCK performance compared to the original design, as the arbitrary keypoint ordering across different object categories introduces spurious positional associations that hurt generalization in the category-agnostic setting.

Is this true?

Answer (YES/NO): NO